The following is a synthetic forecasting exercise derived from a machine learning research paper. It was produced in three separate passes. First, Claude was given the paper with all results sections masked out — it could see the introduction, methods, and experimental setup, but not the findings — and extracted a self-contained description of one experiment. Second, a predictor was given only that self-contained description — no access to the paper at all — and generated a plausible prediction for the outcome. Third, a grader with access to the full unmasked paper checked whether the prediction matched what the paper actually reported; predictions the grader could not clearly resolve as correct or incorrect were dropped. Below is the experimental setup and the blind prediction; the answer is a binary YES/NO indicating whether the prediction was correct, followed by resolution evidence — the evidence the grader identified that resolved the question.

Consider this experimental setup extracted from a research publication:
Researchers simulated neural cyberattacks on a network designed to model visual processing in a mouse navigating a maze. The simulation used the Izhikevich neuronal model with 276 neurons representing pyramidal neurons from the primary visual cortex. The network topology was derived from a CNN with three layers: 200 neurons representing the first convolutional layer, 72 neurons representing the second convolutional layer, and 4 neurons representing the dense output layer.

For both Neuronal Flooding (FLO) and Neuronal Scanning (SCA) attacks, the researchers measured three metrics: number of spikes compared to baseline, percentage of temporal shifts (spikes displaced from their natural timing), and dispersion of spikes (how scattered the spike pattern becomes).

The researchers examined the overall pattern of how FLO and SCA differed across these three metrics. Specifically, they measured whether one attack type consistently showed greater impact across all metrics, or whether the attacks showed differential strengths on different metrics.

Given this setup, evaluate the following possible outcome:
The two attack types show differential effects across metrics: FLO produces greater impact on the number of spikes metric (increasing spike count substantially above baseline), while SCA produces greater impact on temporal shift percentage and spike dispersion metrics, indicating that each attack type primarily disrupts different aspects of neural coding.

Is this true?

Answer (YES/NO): NO